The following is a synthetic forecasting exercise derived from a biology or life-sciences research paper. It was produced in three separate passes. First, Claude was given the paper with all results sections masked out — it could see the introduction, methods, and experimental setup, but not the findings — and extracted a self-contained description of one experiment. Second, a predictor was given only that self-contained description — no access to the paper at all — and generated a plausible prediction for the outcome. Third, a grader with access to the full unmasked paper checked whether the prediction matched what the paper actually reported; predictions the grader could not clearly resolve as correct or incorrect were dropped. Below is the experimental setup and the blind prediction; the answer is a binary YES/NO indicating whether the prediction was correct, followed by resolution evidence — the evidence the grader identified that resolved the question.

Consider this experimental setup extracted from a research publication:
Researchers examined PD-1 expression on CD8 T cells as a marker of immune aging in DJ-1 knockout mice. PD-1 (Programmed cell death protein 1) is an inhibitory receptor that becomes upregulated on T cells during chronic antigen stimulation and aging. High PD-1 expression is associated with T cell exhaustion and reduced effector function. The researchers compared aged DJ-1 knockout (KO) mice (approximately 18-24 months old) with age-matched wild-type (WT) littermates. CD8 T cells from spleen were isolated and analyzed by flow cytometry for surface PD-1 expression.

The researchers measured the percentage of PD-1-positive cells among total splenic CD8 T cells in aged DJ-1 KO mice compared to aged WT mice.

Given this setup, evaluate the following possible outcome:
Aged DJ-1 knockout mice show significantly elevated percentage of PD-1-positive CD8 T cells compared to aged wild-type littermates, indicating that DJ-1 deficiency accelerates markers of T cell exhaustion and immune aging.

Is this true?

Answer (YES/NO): NO